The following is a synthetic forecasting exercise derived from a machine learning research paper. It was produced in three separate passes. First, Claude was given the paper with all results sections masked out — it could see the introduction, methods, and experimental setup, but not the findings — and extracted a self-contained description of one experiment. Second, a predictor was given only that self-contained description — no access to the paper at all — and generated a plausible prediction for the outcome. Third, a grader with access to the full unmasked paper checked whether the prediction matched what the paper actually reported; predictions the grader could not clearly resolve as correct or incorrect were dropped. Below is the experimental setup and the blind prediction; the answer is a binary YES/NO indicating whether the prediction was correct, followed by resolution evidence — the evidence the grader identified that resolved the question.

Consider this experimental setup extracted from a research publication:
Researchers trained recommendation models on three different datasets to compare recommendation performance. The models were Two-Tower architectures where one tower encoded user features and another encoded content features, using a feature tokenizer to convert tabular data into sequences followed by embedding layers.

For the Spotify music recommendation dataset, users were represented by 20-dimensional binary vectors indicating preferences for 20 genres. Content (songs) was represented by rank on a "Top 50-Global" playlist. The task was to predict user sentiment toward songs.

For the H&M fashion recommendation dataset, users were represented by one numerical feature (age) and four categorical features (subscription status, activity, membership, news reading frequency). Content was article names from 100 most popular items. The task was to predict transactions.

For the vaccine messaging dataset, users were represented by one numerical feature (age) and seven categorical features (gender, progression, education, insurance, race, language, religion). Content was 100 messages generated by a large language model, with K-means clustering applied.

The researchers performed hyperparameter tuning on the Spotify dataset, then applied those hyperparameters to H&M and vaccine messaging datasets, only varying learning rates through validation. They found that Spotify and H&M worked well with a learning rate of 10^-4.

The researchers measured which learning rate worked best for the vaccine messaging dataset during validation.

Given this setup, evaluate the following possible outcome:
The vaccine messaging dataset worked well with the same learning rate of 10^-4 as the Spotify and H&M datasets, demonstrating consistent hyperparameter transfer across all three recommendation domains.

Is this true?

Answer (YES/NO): NO